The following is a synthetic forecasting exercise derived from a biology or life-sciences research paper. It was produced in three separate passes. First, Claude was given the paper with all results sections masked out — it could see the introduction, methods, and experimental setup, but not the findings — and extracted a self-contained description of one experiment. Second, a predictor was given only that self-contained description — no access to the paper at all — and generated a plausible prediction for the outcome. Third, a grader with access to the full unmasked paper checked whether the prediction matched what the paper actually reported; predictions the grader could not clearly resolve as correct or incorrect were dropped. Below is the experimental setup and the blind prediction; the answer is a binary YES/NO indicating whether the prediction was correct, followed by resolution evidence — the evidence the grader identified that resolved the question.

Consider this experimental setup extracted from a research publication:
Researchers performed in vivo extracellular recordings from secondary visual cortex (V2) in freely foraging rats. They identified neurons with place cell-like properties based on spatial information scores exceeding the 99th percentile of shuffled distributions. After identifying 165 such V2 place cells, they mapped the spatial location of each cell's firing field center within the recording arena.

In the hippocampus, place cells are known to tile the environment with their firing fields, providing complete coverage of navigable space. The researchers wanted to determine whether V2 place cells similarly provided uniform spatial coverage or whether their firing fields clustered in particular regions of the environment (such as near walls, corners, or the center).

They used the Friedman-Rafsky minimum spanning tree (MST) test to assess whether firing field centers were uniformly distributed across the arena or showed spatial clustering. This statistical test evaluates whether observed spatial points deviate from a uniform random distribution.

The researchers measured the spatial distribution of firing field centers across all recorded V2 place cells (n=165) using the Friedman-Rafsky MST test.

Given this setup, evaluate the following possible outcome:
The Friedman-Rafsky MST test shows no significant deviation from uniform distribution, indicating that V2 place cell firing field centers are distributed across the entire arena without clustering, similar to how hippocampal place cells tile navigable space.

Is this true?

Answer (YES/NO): YES